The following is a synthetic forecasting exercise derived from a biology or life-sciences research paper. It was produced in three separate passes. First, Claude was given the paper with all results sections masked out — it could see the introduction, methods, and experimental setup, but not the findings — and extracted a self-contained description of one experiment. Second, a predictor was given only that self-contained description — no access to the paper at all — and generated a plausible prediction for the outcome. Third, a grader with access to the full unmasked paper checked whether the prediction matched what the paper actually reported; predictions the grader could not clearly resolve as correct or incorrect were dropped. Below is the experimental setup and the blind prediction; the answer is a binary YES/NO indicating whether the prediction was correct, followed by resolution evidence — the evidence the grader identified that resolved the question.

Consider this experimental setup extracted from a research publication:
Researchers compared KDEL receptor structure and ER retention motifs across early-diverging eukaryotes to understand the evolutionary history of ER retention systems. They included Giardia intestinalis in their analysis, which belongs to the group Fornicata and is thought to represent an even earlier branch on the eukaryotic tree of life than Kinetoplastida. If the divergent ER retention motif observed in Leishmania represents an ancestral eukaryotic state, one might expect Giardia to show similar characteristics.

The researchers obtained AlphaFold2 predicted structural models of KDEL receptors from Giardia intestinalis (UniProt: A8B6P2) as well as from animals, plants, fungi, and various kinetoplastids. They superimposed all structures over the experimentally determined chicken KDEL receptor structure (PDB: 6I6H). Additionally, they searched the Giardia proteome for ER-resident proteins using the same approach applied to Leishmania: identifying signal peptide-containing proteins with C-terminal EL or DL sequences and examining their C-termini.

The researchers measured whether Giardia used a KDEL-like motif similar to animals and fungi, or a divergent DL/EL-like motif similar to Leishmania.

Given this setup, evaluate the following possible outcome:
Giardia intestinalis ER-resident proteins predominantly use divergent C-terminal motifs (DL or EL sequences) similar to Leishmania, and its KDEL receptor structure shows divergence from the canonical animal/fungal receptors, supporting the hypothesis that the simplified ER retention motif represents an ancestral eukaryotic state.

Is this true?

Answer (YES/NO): NO